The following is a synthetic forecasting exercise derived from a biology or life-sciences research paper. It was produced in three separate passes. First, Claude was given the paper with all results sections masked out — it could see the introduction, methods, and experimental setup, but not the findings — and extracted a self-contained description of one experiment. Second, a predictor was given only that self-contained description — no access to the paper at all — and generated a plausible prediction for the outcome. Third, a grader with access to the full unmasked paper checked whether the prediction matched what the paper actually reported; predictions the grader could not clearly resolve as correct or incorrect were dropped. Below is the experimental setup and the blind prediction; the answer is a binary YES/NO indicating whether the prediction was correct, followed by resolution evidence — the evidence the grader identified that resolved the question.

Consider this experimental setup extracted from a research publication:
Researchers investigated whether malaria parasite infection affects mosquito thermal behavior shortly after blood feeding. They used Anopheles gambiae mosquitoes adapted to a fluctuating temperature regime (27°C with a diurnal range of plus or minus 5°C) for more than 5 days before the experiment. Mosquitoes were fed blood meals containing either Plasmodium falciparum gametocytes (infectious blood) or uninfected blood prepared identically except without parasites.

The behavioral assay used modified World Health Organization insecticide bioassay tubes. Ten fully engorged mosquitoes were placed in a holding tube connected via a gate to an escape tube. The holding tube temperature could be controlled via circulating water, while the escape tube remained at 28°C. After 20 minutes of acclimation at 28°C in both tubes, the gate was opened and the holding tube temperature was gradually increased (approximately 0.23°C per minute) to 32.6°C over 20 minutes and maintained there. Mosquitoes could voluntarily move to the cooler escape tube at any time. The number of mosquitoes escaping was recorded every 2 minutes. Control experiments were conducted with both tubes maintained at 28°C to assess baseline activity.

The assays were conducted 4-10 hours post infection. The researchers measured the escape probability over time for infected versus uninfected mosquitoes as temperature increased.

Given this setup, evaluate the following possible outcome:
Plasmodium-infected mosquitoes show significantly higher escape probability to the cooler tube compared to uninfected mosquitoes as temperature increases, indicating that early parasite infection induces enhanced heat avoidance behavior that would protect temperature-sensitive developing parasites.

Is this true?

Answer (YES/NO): NO